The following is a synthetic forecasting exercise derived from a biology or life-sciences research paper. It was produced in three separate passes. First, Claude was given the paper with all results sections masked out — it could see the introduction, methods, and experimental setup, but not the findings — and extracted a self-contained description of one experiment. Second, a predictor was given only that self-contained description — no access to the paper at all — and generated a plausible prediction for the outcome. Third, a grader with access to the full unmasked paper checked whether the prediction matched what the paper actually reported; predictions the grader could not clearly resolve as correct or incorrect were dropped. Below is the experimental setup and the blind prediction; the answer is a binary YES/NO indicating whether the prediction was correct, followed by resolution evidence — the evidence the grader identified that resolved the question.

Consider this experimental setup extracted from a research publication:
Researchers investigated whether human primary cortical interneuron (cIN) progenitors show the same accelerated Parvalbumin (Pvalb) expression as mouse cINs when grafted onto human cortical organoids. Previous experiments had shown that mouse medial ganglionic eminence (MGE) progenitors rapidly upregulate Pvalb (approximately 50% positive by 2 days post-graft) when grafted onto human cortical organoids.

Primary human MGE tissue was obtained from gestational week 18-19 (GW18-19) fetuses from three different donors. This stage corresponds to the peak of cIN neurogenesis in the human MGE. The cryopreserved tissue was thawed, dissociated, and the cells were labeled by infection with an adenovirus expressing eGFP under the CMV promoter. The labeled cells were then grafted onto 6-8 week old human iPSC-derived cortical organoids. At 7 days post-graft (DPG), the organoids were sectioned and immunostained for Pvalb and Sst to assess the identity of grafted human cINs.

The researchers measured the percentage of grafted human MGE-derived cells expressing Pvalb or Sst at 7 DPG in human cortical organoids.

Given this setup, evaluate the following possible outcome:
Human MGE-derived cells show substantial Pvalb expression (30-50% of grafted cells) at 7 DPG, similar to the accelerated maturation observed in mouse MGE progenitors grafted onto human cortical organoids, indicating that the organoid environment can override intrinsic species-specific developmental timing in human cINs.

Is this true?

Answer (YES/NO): NO